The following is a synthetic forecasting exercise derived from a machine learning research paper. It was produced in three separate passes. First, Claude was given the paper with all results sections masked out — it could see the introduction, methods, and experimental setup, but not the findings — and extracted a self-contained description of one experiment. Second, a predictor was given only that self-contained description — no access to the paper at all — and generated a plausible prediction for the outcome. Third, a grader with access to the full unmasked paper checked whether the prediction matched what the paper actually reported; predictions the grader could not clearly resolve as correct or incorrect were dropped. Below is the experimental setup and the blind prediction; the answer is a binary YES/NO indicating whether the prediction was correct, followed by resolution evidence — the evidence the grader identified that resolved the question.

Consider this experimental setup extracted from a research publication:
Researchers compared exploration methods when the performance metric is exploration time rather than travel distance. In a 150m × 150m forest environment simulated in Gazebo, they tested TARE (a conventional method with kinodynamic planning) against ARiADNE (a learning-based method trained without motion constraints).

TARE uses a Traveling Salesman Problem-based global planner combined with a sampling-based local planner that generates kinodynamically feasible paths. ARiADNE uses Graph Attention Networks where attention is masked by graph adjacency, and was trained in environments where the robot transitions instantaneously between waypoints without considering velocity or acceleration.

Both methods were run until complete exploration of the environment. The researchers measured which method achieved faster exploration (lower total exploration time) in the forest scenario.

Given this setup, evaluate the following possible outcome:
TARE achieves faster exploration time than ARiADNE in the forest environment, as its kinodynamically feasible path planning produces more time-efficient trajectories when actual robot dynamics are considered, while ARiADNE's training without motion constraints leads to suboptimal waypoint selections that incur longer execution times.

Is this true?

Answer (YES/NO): NO